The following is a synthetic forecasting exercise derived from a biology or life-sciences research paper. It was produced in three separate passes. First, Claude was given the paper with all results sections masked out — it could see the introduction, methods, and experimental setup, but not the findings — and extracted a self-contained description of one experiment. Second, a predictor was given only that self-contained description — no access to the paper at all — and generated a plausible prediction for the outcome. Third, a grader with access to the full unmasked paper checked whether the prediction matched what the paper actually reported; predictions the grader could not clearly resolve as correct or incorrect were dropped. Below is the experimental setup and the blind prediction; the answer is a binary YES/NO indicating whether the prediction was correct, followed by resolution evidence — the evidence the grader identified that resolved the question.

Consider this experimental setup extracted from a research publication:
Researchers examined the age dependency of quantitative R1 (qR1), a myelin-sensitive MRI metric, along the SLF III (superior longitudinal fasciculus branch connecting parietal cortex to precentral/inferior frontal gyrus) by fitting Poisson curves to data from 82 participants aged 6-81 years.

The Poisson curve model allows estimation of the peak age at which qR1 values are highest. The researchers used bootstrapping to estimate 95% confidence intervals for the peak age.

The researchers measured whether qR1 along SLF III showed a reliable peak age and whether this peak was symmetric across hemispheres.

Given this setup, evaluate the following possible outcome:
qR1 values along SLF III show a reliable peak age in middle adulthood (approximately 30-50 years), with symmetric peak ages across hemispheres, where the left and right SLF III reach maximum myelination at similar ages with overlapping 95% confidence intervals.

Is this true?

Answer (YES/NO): YES